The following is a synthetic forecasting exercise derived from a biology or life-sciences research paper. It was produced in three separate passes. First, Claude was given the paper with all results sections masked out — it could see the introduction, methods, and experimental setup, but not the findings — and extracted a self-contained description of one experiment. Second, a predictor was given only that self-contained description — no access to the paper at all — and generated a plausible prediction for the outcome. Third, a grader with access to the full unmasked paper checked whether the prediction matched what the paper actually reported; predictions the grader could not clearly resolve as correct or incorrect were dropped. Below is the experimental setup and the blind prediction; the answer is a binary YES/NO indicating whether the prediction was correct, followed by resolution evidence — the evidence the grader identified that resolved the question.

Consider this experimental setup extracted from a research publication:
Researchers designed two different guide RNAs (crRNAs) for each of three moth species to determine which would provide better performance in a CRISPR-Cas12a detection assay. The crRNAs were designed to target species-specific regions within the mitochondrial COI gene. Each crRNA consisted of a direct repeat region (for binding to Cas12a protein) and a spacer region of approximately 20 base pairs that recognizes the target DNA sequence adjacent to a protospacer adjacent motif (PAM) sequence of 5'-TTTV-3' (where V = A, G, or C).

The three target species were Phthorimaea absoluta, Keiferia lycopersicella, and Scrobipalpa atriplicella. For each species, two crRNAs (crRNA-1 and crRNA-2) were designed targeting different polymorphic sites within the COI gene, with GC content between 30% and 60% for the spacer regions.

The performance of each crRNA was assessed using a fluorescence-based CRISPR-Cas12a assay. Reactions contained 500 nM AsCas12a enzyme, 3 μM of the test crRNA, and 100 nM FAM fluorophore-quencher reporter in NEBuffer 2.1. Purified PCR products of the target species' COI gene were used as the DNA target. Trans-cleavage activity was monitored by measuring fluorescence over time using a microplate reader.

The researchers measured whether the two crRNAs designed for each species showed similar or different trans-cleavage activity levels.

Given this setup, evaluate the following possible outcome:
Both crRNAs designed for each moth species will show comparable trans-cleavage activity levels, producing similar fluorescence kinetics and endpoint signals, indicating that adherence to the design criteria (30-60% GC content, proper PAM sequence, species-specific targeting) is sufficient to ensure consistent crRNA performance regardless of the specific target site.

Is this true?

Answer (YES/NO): NO